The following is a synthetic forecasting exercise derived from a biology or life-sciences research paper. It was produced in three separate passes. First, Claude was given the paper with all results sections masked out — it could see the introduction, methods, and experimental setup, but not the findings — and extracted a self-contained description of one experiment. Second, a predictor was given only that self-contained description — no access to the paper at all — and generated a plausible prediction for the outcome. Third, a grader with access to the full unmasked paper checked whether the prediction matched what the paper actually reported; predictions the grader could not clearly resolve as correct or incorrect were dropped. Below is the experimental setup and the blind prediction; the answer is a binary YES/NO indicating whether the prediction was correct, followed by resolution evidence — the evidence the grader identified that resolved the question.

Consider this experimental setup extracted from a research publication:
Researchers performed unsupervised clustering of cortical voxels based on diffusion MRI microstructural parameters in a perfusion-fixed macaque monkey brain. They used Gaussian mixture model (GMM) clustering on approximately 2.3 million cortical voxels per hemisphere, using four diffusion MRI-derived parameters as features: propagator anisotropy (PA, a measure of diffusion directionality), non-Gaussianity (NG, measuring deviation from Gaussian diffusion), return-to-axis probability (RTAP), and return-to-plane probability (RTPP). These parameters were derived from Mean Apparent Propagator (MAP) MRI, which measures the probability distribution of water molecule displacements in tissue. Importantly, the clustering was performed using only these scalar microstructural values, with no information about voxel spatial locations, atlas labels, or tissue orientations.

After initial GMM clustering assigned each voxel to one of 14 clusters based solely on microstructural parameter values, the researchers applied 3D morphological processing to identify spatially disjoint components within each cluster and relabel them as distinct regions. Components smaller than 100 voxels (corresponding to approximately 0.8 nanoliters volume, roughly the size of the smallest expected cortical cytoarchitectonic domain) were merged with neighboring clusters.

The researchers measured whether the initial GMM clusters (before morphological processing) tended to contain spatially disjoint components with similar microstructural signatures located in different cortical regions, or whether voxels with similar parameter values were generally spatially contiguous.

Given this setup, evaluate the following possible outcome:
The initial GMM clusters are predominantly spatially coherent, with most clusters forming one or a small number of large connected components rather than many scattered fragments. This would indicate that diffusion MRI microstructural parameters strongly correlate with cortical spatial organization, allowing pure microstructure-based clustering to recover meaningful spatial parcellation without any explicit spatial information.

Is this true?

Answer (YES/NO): NO